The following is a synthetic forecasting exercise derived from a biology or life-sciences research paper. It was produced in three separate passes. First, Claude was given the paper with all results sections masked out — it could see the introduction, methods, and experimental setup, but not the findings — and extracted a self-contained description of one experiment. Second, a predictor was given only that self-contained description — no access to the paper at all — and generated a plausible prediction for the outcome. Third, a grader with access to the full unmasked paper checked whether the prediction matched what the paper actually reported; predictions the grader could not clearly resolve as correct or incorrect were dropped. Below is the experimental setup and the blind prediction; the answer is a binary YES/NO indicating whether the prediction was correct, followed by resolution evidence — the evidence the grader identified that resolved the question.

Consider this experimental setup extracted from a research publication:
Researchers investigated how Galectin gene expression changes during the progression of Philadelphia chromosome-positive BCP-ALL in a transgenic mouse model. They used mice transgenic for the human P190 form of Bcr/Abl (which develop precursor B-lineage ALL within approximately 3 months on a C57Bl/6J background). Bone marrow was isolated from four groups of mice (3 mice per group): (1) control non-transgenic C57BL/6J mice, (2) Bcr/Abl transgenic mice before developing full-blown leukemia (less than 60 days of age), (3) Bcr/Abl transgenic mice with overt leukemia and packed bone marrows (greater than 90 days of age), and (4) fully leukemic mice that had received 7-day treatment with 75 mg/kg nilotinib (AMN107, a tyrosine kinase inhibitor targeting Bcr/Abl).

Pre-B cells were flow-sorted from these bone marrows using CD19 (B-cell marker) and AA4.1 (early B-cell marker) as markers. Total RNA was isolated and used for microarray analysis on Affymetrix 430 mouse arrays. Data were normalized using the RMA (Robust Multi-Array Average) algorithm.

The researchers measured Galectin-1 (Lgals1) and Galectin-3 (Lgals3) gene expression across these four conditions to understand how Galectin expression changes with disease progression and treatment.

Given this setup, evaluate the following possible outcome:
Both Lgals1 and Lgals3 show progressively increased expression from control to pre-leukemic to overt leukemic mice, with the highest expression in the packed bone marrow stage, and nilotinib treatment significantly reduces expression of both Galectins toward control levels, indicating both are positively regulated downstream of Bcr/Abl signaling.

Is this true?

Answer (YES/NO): NO